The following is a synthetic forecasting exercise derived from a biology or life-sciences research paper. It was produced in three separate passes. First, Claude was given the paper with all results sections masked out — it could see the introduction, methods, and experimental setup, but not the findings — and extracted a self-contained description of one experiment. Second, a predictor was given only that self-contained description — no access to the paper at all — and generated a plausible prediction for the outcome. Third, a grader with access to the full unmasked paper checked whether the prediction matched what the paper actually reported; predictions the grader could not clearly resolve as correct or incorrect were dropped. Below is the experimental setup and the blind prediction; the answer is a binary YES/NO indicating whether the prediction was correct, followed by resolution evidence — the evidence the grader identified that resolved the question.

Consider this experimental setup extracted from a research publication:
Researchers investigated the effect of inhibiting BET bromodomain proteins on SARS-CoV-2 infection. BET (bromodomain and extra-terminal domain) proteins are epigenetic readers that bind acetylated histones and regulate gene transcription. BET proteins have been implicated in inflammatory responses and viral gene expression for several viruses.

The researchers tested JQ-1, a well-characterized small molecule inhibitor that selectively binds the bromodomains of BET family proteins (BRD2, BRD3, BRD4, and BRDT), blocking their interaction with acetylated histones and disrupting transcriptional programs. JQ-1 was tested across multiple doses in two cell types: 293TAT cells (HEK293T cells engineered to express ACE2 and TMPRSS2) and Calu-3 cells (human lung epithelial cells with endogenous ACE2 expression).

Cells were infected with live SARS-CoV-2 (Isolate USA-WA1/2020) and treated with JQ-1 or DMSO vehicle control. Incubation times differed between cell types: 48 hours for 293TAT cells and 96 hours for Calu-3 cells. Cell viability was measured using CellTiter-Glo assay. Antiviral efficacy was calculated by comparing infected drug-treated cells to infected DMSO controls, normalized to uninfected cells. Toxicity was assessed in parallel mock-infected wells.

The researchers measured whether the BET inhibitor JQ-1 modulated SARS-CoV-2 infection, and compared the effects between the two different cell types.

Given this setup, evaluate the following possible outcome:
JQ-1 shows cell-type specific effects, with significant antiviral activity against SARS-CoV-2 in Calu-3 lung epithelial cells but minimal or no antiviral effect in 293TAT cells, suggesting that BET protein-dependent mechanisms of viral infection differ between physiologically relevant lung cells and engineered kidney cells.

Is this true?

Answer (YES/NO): NO